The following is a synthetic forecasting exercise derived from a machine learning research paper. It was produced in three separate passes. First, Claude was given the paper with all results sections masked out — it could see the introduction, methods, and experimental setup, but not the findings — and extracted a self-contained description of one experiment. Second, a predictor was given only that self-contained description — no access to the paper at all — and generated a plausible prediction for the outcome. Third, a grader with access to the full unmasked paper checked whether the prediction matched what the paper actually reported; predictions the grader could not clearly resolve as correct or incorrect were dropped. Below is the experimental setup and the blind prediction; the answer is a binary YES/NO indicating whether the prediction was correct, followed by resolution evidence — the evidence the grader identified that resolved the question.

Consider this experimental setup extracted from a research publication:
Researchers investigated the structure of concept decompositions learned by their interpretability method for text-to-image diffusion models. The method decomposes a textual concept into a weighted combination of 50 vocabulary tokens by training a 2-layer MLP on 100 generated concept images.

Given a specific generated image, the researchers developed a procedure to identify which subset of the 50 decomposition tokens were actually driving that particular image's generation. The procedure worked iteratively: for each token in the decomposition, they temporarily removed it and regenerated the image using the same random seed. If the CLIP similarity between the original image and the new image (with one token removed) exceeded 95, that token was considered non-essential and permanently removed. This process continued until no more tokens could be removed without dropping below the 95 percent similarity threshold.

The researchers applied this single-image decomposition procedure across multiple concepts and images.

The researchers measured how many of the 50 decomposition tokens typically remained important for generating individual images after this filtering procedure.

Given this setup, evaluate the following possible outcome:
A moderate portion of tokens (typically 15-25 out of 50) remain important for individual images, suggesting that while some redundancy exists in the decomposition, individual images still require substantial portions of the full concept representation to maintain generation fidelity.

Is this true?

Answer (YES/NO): NO